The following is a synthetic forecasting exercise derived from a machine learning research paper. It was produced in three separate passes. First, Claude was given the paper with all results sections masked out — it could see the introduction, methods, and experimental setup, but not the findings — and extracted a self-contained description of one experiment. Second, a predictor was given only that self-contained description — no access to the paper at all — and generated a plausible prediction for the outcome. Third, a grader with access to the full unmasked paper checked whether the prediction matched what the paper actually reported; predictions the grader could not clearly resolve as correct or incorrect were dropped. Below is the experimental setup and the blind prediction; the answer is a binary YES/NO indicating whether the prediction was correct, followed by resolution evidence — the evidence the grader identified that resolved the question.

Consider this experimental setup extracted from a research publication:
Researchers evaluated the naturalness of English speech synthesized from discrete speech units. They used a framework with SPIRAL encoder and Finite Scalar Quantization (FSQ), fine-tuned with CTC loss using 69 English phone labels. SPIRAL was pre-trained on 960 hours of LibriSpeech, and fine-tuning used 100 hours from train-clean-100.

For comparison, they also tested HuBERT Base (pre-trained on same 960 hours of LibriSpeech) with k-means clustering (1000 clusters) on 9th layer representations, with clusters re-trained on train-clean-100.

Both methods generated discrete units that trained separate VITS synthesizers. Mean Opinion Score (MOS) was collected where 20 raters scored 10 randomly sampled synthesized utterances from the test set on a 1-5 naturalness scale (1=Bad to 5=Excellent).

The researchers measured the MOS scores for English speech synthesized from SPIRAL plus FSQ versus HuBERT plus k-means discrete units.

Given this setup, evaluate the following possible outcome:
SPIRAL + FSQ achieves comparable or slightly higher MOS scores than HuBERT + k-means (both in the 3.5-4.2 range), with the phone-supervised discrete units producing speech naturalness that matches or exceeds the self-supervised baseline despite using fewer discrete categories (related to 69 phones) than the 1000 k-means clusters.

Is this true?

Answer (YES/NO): YES